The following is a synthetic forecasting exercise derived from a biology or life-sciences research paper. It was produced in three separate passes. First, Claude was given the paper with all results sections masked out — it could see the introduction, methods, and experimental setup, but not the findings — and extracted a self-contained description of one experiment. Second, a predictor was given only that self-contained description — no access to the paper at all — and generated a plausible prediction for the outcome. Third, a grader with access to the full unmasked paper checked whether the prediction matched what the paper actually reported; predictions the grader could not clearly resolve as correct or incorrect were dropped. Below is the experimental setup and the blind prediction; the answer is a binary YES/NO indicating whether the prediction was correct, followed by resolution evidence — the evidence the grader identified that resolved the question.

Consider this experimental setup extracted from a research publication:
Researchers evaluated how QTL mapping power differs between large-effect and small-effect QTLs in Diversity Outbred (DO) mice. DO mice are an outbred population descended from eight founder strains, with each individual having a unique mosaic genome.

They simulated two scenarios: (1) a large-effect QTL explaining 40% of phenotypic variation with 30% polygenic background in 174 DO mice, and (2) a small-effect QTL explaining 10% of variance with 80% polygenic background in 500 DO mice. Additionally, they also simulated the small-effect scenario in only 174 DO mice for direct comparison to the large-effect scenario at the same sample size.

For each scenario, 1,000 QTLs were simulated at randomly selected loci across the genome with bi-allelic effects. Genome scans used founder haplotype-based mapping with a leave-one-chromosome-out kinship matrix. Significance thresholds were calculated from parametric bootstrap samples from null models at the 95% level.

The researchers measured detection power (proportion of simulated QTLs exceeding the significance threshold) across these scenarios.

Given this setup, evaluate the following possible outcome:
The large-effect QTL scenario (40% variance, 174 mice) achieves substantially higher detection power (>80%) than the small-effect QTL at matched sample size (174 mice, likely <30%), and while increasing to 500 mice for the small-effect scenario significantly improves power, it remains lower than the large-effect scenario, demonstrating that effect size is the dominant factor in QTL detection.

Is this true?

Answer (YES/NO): NO